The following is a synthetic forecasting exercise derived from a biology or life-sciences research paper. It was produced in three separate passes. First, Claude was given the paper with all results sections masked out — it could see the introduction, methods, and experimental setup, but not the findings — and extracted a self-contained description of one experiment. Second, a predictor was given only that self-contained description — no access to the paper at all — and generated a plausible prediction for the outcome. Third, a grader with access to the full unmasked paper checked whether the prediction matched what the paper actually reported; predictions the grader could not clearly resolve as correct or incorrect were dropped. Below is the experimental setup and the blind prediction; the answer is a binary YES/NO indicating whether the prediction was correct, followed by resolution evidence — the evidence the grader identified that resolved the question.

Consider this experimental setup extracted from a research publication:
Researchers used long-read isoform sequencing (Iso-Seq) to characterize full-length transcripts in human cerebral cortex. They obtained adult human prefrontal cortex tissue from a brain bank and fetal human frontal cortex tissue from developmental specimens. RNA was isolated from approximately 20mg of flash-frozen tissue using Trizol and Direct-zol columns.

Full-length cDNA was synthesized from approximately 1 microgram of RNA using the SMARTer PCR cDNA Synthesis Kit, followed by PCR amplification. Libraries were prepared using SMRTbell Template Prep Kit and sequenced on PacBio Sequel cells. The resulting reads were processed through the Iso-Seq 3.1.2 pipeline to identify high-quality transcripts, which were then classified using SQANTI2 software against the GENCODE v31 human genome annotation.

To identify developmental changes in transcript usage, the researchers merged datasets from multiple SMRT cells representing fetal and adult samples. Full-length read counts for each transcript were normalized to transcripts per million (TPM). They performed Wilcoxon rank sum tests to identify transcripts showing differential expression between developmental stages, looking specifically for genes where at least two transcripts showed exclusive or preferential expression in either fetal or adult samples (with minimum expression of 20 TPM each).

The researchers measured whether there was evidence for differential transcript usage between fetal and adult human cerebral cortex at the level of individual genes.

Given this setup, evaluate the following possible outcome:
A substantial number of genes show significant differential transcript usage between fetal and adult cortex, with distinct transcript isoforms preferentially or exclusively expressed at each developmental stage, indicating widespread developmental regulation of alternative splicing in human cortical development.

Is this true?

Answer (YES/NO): YES